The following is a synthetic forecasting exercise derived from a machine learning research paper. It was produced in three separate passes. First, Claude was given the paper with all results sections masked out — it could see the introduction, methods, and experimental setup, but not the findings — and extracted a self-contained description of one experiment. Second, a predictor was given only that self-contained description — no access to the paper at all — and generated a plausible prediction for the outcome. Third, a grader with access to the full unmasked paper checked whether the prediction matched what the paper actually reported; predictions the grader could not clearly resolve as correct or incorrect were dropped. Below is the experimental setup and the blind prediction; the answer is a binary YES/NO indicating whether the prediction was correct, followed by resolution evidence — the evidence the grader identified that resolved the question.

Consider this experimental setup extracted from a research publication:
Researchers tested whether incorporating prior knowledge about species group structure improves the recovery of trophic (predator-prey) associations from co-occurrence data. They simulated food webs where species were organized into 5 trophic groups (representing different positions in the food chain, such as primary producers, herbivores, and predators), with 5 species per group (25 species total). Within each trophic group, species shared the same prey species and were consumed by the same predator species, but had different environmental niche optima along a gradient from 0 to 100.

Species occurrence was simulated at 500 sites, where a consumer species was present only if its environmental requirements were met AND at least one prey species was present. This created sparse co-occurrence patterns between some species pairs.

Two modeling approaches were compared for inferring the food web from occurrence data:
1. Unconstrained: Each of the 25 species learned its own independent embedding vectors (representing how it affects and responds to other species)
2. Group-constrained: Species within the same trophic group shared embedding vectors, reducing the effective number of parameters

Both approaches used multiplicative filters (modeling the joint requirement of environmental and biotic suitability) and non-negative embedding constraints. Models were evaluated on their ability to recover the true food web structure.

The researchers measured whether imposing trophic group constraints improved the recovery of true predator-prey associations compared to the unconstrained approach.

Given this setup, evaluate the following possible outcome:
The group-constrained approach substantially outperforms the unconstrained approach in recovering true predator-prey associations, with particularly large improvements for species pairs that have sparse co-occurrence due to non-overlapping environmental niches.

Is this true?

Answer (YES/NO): NO